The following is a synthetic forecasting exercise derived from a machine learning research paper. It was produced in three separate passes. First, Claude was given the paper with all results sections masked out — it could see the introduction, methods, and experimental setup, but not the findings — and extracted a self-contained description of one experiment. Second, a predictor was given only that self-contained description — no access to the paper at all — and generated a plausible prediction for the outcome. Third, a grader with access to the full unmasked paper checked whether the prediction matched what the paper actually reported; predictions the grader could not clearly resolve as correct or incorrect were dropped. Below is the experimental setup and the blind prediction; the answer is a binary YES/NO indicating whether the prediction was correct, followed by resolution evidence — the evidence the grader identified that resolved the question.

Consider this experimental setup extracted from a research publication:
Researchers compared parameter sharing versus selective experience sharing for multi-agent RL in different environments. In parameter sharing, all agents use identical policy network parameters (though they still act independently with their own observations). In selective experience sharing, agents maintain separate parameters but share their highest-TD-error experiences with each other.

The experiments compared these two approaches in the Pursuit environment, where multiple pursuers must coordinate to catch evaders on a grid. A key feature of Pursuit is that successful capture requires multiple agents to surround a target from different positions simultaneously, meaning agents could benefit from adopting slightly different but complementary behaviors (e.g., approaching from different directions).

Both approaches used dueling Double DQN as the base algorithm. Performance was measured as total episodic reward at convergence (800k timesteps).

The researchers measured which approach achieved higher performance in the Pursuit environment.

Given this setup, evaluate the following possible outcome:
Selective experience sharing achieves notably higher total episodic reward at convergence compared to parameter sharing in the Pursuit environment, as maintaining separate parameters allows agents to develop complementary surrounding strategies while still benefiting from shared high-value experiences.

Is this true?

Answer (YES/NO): YES